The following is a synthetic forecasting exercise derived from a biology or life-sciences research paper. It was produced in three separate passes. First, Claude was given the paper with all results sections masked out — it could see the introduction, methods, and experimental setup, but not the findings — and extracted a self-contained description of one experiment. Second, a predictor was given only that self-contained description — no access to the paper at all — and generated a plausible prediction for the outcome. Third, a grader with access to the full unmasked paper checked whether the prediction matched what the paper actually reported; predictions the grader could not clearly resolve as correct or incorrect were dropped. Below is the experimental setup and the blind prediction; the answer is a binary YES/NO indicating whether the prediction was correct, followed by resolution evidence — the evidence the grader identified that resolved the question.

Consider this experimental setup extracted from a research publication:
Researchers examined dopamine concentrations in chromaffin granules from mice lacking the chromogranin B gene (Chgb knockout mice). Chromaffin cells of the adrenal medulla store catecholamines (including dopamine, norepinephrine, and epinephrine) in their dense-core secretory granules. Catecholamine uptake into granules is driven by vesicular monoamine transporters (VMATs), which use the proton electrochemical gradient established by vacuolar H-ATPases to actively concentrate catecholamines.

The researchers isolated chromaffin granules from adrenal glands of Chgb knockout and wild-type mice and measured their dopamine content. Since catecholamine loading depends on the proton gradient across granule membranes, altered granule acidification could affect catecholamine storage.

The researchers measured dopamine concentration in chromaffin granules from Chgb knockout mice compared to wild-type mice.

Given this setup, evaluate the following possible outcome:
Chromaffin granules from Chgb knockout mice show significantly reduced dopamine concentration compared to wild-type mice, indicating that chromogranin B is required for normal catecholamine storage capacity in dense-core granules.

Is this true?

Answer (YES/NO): YES